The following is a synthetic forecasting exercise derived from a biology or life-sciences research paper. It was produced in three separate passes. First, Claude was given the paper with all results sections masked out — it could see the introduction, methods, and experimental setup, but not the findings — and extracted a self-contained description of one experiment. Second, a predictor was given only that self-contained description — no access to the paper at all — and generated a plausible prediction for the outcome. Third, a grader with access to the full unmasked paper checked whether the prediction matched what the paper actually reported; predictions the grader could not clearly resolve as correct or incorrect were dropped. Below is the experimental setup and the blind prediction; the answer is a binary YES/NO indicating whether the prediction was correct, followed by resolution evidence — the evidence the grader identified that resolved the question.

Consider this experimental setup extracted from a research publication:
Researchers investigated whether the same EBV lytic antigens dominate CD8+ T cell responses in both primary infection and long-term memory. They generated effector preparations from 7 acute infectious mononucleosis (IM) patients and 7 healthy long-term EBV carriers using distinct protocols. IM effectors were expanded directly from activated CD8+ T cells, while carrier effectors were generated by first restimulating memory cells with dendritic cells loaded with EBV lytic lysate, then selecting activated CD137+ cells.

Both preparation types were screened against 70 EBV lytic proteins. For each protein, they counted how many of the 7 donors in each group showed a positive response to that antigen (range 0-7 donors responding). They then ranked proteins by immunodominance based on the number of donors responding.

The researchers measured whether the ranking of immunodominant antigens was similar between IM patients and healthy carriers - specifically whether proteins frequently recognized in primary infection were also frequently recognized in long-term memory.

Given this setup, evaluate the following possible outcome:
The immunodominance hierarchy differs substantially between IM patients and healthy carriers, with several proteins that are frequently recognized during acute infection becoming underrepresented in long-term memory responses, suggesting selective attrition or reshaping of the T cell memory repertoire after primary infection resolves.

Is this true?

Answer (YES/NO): YES